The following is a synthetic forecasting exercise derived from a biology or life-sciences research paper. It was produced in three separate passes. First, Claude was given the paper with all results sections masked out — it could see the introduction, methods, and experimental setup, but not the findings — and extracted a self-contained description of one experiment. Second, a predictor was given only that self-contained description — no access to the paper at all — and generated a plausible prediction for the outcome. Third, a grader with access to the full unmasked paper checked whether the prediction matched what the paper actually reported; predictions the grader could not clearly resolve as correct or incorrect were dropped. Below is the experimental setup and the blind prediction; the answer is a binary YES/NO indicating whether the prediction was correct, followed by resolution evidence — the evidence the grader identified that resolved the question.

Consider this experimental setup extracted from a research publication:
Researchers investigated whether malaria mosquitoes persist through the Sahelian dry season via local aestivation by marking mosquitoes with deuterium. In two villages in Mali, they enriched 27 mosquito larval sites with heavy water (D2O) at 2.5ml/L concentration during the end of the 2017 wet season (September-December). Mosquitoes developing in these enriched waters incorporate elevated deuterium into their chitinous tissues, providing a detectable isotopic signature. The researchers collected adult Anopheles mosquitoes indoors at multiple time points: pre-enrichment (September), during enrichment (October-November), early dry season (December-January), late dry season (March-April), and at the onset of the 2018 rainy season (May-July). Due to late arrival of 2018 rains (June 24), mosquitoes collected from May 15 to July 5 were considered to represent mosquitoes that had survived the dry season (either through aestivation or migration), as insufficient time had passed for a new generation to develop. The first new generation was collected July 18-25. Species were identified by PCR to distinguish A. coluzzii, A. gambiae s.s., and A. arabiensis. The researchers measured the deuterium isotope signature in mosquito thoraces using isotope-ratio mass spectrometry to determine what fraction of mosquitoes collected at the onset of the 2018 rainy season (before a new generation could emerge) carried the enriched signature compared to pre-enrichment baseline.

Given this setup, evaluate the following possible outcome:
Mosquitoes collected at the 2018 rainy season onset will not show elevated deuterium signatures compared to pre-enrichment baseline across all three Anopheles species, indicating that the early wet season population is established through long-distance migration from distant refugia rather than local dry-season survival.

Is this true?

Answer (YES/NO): NO